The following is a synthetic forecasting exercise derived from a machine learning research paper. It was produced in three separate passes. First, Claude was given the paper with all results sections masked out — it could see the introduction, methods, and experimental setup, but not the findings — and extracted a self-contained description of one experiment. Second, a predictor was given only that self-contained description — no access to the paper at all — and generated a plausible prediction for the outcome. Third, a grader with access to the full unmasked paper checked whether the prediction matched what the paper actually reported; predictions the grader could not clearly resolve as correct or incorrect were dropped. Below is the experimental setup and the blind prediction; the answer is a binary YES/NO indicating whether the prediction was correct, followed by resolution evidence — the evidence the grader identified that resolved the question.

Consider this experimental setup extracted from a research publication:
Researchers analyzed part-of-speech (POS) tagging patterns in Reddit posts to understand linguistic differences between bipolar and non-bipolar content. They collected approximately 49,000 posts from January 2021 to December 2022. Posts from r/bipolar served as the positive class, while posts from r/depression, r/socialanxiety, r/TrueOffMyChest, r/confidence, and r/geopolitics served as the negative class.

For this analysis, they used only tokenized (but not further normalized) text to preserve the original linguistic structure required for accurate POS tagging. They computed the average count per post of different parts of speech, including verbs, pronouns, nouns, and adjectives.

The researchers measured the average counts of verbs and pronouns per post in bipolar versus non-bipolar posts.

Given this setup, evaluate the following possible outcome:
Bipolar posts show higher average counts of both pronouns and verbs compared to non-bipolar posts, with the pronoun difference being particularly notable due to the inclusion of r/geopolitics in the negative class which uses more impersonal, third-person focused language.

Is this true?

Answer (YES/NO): NO